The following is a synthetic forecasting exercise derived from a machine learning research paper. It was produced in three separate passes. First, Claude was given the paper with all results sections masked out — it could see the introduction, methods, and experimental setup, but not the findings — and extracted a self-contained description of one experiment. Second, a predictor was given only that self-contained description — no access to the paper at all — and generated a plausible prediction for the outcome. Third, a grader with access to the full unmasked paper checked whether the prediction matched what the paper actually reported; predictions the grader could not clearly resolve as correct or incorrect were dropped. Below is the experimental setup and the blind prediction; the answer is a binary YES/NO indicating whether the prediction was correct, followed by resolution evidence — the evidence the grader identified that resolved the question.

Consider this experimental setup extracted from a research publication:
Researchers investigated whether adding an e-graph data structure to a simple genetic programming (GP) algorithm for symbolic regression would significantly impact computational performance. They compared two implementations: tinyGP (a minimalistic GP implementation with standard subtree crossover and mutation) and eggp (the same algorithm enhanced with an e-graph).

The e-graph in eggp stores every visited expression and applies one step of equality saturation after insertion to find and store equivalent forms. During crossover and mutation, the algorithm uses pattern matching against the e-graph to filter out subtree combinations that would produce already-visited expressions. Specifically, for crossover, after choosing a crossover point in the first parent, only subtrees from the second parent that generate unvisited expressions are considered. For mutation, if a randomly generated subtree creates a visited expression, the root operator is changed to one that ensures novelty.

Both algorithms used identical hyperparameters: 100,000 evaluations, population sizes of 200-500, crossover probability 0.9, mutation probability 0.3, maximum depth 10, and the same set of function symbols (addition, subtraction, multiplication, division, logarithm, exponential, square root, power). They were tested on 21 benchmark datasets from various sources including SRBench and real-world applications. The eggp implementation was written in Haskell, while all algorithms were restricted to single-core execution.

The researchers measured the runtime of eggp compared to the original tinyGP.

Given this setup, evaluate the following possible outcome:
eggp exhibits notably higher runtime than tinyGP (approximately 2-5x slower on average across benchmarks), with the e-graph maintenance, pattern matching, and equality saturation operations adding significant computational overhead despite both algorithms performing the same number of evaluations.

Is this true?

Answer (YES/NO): NO